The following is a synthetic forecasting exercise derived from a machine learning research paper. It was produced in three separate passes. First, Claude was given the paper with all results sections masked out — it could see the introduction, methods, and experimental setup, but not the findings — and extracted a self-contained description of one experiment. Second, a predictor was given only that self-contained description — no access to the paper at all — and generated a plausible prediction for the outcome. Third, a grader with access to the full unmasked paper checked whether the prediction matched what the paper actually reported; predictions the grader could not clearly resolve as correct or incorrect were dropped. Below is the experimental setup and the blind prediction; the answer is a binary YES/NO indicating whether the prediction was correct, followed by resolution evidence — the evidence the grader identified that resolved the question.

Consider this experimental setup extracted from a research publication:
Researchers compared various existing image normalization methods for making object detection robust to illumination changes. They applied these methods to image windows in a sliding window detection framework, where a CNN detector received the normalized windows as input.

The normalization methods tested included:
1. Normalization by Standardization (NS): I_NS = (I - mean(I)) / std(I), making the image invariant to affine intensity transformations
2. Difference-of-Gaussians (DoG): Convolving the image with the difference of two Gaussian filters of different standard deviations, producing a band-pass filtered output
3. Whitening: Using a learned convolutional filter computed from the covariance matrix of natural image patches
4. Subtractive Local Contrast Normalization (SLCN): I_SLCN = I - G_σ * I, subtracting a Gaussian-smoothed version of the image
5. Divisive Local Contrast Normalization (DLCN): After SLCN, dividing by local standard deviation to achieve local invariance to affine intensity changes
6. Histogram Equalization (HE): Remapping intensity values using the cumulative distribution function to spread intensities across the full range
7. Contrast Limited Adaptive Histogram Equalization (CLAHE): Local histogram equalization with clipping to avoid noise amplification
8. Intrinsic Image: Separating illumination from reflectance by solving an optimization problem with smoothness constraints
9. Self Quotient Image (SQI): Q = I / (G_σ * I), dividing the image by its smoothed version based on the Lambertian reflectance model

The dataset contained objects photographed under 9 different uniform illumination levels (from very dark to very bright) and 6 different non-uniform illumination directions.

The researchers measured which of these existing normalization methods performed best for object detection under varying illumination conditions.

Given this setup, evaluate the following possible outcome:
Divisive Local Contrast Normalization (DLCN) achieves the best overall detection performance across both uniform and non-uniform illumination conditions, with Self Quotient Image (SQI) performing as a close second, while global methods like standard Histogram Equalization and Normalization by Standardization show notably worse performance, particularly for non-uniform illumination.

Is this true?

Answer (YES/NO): NO